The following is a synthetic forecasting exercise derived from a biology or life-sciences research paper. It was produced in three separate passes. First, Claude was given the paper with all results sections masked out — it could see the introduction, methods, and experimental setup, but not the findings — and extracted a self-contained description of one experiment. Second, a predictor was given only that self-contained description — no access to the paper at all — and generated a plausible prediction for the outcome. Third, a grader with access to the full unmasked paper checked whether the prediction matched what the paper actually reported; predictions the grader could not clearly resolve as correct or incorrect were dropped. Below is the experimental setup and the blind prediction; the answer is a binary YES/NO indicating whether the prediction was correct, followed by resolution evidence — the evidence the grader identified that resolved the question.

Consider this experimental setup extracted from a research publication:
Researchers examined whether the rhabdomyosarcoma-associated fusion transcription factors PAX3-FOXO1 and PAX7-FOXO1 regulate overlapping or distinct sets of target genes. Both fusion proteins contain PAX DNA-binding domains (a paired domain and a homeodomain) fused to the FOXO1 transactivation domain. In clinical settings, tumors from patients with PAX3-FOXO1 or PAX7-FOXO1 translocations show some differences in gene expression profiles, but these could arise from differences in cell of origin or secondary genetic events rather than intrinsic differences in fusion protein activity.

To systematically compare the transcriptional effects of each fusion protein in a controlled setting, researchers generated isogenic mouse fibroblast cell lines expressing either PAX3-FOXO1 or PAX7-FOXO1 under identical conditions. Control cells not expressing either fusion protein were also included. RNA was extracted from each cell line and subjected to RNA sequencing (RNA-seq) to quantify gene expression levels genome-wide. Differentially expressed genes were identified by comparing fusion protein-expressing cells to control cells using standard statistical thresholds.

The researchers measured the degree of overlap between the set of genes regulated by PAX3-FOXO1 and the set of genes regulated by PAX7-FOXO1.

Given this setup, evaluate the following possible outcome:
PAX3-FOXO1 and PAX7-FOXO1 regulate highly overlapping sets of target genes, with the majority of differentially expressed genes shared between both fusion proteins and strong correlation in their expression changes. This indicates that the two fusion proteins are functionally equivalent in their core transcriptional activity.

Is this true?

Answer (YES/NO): NO